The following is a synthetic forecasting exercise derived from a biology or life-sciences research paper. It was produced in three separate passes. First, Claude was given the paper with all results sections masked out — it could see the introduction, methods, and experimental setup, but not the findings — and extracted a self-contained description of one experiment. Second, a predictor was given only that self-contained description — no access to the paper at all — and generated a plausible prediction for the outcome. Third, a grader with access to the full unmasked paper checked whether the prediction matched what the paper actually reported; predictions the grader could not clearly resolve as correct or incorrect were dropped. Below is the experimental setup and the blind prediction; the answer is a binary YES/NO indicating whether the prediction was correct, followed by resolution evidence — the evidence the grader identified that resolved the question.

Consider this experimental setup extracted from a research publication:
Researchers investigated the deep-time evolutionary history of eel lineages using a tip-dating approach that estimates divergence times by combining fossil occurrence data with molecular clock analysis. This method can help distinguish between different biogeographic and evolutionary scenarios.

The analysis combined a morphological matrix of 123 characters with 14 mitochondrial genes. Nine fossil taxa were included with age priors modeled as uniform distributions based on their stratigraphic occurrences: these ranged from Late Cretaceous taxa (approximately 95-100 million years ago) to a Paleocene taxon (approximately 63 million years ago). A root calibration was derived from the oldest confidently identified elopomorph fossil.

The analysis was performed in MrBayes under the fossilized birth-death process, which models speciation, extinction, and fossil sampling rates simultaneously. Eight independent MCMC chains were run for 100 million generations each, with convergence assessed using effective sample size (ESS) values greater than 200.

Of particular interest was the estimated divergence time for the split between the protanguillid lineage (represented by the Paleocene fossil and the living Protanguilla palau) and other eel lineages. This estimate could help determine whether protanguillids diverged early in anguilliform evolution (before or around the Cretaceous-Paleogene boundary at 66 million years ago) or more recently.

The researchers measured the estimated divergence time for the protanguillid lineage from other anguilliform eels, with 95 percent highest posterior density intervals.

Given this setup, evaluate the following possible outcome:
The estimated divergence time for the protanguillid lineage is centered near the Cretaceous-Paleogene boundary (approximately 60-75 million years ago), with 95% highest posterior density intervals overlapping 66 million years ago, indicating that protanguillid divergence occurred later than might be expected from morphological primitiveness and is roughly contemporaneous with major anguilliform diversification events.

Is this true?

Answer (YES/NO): NO